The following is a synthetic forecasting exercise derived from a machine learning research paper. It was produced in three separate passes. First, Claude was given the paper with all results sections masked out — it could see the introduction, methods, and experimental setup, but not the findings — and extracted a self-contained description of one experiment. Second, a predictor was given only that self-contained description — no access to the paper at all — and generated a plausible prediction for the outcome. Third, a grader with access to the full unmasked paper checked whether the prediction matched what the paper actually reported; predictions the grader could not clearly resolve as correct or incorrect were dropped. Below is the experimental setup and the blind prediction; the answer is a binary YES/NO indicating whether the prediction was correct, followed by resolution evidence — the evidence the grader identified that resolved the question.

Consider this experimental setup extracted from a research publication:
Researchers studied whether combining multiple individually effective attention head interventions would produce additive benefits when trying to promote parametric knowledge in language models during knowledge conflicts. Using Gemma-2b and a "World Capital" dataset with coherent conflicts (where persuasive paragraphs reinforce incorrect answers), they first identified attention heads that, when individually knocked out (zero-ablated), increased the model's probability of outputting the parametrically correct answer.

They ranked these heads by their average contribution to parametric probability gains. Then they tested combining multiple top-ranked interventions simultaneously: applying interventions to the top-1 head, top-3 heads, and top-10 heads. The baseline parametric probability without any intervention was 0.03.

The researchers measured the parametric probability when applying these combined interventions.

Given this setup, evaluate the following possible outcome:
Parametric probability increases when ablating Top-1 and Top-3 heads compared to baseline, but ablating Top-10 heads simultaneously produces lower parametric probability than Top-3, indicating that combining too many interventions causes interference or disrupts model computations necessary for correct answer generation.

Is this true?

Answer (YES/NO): YES